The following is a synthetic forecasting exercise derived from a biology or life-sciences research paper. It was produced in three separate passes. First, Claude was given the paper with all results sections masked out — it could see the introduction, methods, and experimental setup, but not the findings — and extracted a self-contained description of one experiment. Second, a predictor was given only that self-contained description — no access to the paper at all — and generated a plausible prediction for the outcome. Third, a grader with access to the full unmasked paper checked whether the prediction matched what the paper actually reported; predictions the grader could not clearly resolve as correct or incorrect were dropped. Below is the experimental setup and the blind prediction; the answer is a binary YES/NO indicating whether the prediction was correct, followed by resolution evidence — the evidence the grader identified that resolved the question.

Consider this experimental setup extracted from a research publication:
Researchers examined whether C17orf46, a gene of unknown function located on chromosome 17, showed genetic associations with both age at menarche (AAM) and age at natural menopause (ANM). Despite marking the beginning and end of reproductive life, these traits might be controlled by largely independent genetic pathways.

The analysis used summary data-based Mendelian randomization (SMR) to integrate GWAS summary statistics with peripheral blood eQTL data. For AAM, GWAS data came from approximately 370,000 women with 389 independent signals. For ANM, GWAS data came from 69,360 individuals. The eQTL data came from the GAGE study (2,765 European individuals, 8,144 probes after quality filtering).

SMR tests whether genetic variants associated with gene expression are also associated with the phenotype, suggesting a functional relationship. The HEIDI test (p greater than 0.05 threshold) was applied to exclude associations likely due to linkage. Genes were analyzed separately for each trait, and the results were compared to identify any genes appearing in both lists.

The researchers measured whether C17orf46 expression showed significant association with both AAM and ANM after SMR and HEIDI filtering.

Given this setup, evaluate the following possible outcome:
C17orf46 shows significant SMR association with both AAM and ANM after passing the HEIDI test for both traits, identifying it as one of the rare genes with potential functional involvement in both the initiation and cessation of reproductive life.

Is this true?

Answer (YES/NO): YES